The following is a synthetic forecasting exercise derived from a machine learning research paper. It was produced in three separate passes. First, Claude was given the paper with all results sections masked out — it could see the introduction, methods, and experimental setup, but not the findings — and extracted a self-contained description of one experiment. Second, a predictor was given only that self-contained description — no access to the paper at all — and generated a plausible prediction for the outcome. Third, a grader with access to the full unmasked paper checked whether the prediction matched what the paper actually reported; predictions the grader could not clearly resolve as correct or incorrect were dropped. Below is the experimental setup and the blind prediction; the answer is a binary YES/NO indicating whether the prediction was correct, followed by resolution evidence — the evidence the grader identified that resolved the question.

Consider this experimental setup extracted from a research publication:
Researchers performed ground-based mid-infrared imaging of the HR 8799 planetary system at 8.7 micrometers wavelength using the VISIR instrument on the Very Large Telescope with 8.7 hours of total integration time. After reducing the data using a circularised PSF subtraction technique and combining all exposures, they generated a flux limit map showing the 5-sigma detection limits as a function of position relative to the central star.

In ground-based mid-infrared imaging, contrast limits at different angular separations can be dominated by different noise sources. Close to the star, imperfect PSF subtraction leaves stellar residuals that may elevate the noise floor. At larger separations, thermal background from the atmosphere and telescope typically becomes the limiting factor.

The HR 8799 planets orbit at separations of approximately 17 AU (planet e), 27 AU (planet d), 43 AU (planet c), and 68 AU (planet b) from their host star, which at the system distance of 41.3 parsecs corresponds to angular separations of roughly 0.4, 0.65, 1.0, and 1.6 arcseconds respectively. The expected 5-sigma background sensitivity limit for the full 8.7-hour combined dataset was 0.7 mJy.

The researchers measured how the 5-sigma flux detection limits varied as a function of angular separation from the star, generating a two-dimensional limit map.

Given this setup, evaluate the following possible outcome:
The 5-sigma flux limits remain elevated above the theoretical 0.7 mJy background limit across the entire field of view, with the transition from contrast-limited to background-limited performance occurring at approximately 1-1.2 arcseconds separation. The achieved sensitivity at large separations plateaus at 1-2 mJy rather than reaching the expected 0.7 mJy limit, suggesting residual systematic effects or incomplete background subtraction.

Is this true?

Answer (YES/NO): NO